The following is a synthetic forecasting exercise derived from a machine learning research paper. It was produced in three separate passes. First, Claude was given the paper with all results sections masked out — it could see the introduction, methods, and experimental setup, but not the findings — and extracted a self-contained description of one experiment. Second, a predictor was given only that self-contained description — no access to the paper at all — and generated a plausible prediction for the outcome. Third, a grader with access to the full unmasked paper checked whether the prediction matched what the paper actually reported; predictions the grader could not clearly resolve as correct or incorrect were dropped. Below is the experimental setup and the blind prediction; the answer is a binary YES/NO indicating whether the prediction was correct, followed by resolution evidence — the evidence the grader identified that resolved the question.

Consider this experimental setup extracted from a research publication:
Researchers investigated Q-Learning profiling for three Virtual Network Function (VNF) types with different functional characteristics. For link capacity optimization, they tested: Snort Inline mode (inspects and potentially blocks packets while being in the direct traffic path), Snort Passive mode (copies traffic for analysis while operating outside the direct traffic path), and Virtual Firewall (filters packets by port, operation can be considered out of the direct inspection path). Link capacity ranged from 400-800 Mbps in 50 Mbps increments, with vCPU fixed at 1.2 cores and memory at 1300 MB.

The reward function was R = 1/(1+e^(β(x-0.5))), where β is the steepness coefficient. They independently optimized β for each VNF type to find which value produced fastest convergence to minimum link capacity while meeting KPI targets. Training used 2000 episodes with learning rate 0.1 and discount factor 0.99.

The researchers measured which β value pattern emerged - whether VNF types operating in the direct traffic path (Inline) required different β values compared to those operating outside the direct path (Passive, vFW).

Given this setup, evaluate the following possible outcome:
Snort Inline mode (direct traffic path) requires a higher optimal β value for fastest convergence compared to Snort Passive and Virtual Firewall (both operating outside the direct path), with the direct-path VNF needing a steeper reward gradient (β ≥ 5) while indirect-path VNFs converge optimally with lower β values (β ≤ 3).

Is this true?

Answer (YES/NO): NO